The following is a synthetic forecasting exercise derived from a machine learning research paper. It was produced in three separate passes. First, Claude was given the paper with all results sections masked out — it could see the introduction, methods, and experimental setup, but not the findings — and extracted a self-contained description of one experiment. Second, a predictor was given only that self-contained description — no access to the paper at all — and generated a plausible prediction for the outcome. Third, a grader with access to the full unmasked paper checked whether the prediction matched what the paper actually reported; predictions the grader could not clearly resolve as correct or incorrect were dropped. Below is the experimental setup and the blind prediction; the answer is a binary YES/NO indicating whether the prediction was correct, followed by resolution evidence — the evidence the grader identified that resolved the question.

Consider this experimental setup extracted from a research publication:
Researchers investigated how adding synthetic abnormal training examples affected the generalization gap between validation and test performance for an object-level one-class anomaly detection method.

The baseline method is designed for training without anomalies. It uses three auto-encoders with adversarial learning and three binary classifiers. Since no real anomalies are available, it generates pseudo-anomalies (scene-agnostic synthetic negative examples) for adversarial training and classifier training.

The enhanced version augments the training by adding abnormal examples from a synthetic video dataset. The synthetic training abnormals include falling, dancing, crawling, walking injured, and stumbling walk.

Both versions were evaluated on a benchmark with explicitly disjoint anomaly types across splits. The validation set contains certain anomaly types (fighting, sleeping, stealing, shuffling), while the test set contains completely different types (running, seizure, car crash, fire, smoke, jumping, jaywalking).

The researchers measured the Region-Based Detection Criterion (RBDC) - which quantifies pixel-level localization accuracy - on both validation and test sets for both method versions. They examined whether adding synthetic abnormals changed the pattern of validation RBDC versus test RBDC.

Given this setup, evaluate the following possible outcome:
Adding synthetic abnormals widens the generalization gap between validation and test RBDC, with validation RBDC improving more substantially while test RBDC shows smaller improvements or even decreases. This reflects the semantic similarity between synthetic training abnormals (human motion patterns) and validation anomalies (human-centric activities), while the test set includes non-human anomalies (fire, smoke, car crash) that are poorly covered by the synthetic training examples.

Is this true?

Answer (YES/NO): YES